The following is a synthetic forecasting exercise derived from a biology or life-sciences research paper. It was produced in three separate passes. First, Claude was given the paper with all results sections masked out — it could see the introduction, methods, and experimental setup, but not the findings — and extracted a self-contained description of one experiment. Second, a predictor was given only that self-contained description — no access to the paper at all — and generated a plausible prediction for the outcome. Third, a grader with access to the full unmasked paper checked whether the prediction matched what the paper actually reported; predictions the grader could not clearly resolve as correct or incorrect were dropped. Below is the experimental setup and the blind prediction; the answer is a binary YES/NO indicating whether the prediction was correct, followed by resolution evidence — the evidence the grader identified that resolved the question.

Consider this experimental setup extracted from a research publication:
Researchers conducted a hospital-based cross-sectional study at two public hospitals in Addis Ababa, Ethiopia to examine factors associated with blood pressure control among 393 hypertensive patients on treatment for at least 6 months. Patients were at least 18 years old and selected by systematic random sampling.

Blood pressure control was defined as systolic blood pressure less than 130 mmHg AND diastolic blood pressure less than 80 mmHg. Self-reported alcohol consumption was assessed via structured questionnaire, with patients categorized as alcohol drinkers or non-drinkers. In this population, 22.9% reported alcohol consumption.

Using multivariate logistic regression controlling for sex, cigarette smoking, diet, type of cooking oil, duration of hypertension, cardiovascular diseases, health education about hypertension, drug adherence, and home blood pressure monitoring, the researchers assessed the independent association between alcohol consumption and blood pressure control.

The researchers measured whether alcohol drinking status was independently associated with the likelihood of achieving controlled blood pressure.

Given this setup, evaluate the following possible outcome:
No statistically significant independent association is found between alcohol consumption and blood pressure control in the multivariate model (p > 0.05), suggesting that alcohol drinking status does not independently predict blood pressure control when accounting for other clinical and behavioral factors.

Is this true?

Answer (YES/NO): NO